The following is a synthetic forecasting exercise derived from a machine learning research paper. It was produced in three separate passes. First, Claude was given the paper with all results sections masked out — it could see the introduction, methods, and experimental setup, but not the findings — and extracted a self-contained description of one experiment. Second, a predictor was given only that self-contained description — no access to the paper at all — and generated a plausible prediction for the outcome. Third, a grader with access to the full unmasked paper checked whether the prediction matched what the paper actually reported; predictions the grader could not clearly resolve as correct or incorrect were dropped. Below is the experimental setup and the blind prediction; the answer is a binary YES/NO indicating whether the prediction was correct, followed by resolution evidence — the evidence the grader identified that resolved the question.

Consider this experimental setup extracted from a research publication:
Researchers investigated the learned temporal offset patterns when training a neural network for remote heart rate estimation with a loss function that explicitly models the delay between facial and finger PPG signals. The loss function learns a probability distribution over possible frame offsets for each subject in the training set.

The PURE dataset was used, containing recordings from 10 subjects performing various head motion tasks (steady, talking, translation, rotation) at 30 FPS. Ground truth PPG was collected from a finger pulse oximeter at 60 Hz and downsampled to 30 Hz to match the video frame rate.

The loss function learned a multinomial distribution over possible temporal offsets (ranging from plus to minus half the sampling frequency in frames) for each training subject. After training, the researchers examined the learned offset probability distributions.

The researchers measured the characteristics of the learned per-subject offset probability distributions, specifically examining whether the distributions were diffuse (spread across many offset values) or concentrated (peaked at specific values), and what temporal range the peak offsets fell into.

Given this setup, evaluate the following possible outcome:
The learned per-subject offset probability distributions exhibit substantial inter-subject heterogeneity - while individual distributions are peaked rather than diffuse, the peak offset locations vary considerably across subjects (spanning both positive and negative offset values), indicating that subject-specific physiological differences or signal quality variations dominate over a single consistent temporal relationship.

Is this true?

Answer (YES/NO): NO